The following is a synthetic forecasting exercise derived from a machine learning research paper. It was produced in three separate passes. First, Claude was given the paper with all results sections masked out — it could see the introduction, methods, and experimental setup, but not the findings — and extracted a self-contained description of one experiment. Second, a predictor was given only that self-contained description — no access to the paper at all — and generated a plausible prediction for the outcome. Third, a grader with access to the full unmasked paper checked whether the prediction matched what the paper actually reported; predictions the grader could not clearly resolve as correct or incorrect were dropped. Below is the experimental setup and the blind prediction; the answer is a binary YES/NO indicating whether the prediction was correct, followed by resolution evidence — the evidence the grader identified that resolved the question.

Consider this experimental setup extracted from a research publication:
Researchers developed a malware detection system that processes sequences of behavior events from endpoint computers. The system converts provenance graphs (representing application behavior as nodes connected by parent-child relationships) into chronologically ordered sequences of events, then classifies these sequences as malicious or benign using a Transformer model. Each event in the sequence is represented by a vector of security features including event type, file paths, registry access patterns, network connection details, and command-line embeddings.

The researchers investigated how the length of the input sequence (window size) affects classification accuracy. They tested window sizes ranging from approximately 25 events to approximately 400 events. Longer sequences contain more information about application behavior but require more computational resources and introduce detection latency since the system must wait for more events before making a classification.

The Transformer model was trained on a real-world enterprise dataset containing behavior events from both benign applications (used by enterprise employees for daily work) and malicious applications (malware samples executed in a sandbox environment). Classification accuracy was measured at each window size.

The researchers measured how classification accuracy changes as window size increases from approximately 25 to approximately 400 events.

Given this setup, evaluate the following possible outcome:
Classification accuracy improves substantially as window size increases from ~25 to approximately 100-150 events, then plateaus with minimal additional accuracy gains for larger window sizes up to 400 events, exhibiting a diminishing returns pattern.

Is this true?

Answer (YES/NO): NO